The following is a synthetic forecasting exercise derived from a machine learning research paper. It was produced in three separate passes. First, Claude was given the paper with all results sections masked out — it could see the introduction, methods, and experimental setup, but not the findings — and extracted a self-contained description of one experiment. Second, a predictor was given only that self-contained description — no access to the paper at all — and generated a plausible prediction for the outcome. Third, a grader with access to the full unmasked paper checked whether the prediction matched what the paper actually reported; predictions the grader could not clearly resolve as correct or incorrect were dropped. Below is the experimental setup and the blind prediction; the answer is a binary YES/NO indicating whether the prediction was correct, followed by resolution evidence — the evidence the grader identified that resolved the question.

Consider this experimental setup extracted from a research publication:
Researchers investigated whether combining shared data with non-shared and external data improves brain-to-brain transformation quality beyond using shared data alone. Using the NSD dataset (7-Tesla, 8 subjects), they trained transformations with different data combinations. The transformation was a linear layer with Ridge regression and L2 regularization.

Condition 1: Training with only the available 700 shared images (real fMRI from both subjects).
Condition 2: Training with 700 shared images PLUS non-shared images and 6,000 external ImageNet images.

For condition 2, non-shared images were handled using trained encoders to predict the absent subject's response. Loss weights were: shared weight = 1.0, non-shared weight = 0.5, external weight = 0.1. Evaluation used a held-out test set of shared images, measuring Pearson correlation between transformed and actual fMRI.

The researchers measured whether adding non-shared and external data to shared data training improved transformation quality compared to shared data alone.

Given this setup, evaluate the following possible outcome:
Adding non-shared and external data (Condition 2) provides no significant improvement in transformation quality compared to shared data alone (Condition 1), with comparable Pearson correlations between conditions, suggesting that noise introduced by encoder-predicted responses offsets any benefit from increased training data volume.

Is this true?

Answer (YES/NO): NO